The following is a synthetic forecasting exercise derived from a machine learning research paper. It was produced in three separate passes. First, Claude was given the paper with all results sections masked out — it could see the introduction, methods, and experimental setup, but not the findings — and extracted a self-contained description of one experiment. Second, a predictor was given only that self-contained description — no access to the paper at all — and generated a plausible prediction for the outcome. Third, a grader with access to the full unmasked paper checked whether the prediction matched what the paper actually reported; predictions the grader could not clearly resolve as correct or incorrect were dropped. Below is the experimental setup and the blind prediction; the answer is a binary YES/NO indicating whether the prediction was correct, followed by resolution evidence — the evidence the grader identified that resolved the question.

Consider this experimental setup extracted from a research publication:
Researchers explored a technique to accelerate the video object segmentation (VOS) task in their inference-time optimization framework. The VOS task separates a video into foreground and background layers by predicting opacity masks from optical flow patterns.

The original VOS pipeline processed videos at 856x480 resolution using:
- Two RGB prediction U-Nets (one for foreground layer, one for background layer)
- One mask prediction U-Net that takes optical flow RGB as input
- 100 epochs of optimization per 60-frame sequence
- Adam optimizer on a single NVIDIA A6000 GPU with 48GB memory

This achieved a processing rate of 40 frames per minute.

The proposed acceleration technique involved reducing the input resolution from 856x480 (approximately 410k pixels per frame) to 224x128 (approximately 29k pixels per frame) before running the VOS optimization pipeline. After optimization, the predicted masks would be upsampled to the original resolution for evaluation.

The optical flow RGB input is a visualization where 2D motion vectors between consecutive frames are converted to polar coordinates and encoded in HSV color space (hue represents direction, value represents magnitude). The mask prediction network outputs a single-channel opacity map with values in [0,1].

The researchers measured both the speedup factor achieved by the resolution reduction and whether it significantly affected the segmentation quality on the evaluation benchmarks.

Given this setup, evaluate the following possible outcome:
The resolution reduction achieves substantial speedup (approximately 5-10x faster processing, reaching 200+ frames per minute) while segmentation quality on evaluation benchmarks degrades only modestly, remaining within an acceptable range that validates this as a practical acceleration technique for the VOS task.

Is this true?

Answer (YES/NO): NO